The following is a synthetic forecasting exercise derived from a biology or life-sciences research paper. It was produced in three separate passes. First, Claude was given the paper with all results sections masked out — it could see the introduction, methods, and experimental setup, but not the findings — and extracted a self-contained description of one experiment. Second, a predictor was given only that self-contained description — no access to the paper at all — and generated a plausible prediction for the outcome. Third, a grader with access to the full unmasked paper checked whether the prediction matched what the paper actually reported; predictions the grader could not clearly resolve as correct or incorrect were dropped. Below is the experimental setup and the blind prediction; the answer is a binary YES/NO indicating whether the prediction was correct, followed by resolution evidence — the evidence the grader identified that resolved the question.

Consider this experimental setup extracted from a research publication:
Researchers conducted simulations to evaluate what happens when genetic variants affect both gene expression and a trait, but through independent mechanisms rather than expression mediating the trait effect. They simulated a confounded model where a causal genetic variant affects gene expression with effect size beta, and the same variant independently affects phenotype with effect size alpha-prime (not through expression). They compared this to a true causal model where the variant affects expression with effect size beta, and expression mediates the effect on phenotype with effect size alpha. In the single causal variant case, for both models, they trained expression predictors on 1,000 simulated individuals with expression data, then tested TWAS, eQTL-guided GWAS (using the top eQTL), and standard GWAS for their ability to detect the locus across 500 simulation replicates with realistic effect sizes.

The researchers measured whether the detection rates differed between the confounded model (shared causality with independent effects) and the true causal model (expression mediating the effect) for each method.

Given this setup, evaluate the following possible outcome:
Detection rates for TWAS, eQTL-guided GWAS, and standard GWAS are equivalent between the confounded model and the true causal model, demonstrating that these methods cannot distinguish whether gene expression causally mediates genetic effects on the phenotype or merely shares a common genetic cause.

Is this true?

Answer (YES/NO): YES